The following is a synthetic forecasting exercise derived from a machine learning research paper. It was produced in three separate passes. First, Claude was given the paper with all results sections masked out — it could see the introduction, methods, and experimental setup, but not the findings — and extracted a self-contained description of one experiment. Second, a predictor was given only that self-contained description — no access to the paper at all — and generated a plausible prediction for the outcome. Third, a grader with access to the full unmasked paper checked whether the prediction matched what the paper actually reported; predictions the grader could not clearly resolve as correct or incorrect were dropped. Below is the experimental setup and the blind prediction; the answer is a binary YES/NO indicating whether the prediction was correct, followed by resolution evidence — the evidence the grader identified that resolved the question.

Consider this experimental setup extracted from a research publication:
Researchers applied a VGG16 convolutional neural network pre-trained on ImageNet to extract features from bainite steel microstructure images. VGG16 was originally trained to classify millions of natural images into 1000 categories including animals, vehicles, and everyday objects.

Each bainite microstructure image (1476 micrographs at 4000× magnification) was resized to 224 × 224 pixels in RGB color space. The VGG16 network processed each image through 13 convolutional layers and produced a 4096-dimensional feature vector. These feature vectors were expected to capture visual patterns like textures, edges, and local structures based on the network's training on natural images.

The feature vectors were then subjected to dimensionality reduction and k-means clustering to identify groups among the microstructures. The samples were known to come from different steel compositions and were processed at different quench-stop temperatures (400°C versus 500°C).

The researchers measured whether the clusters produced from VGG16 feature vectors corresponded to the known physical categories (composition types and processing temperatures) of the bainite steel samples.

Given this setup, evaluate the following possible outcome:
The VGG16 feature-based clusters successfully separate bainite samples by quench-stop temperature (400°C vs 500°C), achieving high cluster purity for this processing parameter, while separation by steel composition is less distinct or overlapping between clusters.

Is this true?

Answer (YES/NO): NO